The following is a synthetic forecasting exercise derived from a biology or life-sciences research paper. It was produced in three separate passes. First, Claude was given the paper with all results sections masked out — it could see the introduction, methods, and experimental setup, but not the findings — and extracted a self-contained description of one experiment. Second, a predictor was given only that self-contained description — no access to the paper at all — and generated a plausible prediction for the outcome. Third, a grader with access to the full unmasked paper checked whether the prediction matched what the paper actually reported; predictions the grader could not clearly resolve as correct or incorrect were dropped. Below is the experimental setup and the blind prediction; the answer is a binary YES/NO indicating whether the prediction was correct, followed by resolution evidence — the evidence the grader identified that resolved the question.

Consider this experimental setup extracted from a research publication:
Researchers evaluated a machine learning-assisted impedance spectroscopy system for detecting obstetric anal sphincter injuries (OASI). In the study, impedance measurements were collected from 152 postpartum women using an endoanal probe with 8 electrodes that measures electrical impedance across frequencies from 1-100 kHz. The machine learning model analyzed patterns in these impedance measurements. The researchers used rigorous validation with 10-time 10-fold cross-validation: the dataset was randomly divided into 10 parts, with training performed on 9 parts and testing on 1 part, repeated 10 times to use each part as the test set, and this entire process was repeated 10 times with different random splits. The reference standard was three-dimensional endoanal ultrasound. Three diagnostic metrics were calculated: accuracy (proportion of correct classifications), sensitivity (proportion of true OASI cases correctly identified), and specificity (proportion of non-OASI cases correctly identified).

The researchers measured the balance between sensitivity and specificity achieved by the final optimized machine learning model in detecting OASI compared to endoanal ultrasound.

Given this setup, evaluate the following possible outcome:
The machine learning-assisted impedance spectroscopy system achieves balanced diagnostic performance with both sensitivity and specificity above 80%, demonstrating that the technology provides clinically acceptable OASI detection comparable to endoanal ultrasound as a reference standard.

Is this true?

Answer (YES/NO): YES